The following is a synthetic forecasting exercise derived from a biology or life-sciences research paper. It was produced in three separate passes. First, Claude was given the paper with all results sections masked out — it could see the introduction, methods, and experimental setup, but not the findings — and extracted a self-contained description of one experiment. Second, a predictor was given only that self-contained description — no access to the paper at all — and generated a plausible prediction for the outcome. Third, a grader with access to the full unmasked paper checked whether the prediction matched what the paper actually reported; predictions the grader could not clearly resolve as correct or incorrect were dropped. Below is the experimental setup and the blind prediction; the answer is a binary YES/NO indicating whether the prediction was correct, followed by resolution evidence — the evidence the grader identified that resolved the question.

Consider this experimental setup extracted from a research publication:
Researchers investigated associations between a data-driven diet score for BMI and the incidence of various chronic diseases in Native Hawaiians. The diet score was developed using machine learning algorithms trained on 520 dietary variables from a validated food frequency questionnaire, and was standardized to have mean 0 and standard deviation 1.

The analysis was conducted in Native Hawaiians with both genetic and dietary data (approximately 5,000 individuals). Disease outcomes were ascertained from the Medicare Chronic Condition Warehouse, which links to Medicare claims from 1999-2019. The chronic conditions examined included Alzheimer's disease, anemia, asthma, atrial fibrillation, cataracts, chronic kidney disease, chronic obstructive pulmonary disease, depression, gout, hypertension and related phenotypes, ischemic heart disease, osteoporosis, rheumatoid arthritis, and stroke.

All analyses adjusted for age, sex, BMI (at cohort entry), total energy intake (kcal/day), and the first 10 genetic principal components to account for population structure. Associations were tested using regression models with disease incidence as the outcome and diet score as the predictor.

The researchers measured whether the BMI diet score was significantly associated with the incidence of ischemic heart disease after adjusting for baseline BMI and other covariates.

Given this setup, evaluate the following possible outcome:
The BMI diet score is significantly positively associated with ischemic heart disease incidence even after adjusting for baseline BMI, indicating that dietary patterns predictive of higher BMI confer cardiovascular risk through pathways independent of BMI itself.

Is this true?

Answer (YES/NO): YES